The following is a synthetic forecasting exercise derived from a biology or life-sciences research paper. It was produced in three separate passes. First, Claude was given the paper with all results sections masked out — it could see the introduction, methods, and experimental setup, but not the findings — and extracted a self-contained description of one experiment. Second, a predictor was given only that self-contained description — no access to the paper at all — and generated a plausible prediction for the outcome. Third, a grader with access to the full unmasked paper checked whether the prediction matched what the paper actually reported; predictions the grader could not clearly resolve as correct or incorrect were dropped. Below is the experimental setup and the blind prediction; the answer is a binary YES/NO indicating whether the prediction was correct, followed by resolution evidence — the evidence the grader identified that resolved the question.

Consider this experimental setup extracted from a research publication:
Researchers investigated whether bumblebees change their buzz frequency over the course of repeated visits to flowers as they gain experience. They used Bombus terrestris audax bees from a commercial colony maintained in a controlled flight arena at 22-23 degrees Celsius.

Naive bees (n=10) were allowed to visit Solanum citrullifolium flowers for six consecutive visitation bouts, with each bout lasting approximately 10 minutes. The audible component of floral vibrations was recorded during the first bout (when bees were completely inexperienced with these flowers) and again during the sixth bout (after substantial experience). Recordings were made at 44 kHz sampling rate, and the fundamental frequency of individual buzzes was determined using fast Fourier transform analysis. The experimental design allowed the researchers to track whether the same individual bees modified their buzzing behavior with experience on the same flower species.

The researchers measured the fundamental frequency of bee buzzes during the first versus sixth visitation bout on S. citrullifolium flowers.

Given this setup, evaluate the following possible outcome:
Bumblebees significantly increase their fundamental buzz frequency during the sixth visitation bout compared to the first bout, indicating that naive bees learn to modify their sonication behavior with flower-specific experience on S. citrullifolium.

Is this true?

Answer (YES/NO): NO